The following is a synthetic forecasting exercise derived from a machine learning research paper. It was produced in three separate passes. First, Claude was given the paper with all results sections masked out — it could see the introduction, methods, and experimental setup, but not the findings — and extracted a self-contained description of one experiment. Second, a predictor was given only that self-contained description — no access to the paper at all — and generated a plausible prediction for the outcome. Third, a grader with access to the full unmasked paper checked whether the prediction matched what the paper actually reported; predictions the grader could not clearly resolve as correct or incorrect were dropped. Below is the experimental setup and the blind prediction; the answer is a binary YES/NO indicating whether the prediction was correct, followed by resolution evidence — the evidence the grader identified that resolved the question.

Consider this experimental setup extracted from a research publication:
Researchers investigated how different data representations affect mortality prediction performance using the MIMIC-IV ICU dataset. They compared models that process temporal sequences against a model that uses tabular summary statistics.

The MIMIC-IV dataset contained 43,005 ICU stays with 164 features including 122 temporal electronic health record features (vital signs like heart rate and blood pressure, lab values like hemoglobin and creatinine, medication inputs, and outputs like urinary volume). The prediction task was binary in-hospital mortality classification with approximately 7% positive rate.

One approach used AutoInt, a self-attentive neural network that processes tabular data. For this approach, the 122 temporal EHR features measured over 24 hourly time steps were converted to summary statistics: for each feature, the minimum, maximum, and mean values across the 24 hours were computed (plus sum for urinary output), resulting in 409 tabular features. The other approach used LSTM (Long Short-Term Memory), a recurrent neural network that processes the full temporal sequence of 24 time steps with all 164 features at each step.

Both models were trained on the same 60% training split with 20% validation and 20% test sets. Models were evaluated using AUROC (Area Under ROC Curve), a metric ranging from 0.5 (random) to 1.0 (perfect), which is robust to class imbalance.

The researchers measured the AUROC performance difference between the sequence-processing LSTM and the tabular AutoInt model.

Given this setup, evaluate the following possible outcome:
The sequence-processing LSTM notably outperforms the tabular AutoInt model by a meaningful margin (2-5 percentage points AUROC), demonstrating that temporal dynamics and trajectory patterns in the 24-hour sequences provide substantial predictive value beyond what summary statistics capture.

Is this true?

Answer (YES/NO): YES